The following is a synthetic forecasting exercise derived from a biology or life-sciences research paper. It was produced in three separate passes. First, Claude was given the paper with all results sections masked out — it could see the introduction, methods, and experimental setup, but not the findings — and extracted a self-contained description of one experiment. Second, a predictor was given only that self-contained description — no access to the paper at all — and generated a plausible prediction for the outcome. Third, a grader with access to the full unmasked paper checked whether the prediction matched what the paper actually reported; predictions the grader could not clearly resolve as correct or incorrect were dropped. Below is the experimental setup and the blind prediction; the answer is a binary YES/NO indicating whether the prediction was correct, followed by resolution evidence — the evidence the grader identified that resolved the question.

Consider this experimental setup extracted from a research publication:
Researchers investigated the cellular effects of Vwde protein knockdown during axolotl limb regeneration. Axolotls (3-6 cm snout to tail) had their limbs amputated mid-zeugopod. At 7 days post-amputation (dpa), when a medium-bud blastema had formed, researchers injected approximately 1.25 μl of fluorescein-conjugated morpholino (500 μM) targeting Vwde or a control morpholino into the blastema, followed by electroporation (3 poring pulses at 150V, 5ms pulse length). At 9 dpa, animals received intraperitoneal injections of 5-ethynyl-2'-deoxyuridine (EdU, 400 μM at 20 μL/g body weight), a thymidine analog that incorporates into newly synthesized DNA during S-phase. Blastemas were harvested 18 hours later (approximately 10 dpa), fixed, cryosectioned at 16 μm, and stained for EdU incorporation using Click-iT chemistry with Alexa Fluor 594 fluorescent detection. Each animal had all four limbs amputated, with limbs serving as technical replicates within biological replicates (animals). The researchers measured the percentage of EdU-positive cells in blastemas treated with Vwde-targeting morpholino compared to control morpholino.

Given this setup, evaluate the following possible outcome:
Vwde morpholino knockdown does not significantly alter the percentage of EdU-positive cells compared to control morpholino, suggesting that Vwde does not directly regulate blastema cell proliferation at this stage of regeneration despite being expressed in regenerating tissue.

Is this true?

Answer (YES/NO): NO